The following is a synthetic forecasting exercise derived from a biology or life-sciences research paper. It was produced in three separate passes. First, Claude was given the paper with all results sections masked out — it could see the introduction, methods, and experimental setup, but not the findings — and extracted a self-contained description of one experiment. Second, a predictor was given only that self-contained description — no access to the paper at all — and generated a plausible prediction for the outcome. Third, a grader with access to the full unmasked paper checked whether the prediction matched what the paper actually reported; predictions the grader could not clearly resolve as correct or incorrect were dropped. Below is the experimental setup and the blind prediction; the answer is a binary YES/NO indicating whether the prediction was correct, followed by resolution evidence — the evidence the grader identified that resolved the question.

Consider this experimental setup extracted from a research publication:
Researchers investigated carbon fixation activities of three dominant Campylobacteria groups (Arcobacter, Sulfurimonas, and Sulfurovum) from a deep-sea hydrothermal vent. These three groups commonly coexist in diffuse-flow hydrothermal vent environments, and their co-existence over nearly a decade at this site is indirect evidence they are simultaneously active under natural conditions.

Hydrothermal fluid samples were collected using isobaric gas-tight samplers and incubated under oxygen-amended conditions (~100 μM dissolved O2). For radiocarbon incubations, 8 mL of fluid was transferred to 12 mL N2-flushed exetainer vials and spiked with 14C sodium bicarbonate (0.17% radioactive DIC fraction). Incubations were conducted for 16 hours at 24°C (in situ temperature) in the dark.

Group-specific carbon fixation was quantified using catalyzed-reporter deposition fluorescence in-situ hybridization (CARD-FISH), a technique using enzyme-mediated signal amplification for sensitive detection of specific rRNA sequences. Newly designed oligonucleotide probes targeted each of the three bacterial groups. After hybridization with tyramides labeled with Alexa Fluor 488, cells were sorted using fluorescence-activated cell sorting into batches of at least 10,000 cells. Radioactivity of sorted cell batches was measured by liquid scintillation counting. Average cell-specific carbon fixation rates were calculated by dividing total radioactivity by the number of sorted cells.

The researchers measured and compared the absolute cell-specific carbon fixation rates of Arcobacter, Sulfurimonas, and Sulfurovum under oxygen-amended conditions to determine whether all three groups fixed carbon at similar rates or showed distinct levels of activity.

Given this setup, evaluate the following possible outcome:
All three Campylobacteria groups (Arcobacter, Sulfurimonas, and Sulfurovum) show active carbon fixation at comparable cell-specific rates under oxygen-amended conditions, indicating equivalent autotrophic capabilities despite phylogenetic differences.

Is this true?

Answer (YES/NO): YES